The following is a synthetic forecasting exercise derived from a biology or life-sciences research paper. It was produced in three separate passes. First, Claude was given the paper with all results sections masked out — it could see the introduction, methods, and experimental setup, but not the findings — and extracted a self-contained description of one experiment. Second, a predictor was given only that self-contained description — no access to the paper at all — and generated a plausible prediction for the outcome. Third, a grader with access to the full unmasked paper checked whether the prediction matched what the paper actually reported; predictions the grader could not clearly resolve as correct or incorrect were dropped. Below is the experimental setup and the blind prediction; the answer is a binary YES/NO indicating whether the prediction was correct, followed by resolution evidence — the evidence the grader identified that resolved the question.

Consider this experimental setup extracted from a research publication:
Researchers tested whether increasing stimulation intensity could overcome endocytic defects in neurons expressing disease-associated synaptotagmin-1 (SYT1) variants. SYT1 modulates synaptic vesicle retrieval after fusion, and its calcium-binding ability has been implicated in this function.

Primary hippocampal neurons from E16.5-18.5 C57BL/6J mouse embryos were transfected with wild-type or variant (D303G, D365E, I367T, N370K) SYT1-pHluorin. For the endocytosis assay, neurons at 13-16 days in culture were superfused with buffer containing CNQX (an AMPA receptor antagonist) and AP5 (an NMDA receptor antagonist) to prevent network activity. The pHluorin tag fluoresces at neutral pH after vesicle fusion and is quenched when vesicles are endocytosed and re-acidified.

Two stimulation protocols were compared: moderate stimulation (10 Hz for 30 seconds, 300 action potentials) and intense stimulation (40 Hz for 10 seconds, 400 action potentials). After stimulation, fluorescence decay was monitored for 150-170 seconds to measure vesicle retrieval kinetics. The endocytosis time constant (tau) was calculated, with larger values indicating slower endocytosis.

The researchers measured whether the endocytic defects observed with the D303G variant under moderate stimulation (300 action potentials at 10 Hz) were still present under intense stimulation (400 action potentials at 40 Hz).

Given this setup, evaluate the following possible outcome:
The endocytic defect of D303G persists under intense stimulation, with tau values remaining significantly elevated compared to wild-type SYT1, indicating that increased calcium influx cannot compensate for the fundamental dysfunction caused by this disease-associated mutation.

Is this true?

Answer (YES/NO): NO